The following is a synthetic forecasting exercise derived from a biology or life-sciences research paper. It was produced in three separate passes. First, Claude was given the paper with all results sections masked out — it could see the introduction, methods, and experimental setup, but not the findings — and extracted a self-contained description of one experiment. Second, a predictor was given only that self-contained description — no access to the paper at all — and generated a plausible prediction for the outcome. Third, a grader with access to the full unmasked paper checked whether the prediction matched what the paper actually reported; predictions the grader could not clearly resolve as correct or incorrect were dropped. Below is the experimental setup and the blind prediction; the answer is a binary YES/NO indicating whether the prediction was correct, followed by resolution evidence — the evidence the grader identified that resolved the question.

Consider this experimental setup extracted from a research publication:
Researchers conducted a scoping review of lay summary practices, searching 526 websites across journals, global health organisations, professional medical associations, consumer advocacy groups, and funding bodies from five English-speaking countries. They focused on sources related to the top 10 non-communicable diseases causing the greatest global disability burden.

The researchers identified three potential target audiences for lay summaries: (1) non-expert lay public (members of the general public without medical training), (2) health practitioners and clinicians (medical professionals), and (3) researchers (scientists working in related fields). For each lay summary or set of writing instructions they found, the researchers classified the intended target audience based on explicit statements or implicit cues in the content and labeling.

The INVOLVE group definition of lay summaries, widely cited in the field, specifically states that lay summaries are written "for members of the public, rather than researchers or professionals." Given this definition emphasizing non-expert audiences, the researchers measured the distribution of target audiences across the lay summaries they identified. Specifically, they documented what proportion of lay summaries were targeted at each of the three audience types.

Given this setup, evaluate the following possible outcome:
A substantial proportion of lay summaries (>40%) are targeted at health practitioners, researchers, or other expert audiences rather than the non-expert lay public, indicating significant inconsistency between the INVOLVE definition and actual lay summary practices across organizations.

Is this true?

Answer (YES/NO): NO